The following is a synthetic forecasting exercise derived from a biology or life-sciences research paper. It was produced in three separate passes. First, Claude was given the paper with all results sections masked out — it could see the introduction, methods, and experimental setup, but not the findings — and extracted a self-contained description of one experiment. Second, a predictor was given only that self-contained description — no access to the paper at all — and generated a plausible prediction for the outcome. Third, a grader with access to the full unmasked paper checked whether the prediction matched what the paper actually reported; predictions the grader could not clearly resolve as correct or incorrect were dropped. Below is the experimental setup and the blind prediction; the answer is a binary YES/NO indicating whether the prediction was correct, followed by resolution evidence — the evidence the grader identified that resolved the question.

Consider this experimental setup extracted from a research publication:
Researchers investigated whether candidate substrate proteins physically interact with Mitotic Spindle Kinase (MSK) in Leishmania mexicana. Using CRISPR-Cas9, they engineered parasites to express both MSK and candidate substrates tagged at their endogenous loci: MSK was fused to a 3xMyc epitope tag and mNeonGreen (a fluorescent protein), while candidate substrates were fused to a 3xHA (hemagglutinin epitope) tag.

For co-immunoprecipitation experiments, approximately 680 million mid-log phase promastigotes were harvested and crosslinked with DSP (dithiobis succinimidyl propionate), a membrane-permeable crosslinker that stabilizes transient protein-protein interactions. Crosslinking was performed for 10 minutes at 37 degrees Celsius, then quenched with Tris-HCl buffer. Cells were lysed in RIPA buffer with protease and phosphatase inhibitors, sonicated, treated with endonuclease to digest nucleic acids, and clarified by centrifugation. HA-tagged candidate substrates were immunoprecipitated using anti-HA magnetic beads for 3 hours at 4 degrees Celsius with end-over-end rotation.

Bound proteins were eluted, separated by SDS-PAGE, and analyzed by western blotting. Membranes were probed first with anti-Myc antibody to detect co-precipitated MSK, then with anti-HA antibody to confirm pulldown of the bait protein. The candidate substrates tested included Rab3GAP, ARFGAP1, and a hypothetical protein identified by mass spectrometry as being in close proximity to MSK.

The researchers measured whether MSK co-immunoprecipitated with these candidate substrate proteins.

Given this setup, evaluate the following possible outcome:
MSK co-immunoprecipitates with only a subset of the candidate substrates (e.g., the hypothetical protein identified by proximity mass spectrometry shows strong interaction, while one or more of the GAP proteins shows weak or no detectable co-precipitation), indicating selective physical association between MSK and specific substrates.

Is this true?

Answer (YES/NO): NO